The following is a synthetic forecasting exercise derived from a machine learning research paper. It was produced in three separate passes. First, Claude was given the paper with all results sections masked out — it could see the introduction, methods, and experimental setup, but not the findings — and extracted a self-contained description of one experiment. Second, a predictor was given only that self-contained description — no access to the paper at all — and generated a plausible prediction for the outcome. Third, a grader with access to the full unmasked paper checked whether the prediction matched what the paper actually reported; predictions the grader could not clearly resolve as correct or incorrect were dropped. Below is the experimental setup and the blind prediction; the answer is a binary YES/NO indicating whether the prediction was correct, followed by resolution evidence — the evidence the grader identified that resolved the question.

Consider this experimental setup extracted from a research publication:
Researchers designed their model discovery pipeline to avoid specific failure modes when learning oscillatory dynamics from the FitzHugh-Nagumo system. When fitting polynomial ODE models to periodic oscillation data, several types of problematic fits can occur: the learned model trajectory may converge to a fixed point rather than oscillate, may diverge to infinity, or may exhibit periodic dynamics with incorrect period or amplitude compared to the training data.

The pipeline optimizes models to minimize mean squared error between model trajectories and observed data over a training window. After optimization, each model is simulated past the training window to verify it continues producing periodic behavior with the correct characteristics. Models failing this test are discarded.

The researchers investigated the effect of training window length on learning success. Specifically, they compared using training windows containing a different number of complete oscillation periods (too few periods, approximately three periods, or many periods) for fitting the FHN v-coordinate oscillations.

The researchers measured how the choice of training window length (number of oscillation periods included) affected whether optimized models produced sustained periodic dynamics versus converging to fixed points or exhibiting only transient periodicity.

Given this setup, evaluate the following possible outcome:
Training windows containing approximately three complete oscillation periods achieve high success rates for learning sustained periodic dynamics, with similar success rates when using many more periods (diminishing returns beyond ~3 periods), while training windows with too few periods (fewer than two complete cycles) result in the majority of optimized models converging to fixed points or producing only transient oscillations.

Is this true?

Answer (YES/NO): NO